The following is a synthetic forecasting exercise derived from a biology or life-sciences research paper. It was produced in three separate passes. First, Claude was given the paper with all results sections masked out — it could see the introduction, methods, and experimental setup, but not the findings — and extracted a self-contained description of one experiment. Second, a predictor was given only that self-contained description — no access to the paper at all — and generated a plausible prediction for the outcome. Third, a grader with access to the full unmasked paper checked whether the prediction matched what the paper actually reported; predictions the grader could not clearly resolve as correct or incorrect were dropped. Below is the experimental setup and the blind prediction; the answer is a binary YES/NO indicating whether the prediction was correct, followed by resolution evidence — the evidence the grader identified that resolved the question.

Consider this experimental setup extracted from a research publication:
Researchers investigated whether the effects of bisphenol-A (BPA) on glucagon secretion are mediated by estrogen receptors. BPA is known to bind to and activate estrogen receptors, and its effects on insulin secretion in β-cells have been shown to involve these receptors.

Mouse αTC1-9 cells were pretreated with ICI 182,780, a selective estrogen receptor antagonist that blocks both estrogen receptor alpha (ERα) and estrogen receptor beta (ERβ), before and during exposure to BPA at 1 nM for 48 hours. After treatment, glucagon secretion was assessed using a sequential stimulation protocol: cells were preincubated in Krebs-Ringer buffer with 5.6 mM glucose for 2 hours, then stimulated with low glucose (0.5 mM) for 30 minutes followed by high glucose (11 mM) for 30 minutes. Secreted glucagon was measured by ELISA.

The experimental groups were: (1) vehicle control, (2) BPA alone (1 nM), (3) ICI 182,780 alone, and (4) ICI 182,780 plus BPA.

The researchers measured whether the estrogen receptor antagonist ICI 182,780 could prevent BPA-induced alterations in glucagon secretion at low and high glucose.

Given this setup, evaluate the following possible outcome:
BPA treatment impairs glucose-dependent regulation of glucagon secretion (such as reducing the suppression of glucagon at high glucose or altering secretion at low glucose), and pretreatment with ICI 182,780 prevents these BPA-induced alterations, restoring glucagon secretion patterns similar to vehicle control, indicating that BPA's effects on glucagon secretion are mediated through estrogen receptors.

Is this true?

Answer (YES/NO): NO